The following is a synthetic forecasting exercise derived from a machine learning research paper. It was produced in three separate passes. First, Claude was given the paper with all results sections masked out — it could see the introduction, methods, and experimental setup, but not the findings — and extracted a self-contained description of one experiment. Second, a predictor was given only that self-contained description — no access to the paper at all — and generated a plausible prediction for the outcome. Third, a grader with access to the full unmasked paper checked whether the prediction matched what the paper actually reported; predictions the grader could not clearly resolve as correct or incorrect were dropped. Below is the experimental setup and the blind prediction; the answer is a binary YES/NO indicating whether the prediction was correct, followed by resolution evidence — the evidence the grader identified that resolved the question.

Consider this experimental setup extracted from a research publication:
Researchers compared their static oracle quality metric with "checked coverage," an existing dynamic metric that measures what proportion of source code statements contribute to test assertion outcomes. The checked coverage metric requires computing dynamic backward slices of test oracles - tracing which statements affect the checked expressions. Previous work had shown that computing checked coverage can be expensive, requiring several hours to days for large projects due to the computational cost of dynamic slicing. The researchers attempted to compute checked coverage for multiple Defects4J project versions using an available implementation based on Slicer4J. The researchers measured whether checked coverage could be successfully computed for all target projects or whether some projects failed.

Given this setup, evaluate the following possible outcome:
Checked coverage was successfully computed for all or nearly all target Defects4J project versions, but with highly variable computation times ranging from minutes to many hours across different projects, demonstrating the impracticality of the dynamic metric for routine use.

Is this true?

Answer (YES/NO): NO